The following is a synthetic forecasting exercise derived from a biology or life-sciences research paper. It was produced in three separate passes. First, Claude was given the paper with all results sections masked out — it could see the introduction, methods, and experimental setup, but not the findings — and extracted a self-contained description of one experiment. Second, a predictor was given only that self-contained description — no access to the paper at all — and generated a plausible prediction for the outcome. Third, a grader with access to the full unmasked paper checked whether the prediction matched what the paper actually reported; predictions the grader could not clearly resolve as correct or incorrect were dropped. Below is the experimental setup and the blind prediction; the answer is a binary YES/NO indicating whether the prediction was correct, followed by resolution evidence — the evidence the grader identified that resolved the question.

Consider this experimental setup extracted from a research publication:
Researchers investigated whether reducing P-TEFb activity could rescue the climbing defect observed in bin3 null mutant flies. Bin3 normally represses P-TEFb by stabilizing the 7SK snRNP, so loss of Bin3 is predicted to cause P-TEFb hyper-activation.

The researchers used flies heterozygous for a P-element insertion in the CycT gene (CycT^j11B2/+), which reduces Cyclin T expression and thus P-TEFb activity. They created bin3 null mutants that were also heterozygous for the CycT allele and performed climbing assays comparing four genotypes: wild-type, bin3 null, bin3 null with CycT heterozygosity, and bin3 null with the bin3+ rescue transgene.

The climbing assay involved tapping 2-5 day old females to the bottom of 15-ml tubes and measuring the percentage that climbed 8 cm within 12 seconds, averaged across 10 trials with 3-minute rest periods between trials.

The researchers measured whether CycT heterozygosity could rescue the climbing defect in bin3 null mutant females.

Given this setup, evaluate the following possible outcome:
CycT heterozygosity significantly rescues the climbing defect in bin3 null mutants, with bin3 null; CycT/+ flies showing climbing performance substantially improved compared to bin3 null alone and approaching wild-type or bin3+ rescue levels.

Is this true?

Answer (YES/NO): YES